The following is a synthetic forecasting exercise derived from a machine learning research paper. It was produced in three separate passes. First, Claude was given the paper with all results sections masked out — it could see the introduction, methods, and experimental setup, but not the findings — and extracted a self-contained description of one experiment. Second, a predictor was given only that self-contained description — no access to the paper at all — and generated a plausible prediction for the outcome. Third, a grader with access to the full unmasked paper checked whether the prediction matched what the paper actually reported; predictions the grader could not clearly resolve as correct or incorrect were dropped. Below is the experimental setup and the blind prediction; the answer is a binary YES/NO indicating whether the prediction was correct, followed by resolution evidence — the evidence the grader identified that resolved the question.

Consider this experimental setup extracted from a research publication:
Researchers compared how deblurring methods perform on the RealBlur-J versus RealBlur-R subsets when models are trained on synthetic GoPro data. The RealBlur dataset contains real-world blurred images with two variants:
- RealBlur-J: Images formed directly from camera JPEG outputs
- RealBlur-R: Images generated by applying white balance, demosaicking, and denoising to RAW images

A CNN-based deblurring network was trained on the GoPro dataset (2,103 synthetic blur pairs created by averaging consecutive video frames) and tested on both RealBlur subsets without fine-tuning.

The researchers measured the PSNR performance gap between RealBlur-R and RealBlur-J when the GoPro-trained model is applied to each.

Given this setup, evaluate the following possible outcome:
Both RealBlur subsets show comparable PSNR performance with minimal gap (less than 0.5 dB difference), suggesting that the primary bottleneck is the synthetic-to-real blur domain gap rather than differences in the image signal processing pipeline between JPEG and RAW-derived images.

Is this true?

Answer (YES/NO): NO